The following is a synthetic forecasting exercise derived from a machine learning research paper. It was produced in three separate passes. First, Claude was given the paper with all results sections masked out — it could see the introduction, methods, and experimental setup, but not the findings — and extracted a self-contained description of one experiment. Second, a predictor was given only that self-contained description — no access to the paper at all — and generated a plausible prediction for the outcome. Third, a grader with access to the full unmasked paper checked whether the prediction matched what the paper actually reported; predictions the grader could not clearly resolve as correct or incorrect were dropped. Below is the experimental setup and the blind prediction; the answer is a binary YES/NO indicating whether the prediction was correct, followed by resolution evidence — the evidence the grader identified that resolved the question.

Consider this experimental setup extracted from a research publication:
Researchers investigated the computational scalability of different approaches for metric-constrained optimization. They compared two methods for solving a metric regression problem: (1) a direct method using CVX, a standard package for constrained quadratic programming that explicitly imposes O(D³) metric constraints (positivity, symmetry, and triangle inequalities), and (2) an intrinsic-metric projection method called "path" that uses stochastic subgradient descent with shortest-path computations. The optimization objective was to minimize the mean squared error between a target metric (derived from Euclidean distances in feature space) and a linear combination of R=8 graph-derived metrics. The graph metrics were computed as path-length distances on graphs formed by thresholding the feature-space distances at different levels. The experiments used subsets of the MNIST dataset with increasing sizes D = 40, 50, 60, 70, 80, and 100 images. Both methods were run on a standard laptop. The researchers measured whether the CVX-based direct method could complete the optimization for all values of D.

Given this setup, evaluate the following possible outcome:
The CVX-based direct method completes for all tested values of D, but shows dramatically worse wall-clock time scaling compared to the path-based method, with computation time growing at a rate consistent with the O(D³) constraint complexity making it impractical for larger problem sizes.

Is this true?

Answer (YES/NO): NO